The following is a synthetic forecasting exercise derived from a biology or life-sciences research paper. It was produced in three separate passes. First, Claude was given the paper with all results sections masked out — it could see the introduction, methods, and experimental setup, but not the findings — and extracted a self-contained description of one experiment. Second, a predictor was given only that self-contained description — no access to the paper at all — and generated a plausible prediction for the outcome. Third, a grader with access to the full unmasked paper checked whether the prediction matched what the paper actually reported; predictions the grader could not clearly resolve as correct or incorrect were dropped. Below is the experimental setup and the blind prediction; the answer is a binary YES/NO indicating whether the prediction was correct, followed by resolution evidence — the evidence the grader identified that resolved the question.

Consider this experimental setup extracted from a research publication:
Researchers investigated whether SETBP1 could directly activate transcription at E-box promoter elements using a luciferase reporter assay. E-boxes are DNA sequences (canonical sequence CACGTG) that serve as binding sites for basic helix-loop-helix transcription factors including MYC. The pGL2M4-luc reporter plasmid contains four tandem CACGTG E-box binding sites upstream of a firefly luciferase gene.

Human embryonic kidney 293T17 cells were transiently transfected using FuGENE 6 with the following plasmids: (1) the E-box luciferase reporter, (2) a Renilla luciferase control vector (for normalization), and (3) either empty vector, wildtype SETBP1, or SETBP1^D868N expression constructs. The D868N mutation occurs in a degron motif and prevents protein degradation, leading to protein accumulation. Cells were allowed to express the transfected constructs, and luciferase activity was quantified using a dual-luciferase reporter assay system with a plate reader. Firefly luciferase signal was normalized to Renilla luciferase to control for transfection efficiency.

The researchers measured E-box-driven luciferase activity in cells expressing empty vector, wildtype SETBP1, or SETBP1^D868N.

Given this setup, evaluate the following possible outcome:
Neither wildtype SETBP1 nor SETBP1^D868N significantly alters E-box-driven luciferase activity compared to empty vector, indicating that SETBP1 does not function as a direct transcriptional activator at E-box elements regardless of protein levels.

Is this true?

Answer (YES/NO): NO